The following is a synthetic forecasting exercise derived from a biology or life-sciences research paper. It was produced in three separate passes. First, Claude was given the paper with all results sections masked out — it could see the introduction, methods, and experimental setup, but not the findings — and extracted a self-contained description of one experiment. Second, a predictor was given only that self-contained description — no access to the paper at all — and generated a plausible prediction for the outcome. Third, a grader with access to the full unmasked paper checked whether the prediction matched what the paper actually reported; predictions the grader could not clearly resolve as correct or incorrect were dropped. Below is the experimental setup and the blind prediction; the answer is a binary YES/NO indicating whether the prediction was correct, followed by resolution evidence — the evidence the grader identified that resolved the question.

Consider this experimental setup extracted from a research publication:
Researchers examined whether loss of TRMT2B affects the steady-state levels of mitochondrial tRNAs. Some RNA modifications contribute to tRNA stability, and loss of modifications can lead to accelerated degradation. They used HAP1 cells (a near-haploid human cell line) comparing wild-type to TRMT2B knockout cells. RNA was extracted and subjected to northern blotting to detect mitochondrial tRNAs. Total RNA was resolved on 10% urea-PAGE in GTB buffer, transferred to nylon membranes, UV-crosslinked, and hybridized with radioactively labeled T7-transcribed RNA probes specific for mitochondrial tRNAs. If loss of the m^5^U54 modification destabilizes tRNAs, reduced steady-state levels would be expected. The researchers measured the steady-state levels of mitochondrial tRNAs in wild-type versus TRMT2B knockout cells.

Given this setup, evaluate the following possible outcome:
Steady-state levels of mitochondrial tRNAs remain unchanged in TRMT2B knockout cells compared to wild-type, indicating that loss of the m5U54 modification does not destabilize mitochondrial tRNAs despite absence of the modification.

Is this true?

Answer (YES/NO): YES